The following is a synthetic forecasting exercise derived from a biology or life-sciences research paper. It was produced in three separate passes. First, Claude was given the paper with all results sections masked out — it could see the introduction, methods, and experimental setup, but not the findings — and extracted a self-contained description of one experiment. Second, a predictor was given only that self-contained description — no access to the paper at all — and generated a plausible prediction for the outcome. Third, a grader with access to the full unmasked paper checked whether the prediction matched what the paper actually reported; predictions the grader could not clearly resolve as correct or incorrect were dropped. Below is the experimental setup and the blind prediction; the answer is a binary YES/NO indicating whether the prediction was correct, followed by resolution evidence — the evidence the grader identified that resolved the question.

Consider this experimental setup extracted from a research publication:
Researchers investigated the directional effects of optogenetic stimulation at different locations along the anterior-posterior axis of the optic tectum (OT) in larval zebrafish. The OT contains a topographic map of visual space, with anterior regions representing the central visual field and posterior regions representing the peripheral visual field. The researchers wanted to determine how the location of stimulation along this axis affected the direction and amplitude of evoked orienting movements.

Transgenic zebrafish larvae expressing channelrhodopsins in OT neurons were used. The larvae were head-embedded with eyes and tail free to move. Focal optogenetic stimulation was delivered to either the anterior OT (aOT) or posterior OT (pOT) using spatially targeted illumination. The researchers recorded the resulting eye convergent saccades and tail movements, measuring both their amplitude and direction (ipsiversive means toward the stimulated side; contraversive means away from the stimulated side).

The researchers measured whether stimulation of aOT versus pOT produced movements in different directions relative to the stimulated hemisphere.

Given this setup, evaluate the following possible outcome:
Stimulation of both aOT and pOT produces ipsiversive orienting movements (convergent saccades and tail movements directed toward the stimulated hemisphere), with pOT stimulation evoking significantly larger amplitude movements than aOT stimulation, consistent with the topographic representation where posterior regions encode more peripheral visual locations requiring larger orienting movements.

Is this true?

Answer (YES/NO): NO